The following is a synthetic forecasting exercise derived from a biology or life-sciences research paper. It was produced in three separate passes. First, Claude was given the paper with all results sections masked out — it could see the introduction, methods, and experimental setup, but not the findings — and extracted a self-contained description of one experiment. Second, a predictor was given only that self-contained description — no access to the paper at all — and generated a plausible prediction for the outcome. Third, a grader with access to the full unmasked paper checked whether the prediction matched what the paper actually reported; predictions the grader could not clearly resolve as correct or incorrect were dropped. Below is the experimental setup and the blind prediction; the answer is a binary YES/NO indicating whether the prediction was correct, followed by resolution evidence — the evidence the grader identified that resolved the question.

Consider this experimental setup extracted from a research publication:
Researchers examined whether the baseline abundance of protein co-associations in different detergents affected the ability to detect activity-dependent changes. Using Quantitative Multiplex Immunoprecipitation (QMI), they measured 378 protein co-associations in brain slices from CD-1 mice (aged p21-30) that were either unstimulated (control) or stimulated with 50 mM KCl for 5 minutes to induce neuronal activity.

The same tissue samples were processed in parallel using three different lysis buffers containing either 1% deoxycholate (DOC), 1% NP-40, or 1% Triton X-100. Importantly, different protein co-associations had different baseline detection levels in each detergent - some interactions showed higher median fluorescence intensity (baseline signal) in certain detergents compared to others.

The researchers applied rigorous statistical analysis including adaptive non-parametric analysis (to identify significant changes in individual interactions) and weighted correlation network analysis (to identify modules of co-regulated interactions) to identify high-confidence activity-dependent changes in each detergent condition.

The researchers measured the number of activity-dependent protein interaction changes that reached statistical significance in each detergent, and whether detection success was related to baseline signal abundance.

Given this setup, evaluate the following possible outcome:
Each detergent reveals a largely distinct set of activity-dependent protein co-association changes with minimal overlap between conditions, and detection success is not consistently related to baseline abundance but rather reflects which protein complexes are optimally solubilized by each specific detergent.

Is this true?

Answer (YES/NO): NO